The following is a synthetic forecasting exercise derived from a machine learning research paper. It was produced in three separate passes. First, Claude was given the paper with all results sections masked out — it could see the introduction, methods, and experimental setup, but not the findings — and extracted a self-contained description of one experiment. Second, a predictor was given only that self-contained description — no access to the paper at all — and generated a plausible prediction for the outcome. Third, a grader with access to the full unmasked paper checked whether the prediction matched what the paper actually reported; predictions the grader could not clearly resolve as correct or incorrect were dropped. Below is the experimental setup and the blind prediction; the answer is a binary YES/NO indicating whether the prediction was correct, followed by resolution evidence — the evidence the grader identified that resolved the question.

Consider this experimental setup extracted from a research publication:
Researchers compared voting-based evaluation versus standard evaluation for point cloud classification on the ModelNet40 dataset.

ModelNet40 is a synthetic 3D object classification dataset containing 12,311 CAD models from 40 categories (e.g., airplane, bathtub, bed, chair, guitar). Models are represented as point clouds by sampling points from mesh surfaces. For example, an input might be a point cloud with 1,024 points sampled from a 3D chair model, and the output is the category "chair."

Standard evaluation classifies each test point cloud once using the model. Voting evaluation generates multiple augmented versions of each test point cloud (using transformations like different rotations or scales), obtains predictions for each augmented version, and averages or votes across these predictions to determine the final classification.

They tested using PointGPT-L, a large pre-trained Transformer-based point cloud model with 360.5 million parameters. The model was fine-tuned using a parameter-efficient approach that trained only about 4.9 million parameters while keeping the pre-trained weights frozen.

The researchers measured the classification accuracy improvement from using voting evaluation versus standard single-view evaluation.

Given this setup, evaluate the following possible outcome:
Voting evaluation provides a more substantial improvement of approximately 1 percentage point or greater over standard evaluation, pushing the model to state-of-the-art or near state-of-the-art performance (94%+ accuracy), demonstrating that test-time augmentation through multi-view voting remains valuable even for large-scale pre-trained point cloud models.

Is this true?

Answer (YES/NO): NO